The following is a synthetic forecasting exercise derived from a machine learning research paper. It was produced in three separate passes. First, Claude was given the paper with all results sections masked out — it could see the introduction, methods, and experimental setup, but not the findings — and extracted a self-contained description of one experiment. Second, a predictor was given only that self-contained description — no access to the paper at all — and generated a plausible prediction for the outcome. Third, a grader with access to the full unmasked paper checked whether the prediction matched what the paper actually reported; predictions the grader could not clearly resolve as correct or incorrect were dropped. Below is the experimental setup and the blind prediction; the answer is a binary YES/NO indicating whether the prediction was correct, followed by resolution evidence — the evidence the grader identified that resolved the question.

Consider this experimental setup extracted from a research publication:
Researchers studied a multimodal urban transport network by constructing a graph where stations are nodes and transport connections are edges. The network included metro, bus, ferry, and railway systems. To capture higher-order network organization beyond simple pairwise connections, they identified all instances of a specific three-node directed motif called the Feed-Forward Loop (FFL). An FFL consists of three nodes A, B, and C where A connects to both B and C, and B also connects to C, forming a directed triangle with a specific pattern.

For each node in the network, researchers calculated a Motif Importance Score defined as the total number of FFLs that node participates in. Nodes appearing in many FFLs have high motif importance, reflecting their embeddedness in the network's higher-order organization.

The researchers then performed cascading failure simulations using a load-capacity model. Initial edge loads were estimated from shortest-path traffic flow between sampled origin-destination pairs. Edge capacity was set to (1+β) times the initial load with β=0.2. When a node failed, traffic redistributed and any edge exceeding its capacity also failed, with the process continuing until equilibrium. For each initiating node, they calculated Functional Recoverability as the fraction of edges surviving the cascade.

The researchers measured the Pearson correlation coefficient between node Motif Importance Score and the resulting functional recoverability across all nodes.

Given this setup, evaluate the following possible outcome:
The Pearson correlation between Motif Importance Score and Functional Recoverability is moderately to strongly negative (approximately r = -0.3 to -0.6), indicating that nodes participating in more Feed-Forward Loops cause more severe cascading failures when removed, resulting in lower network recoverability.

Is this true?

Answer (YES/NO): NO